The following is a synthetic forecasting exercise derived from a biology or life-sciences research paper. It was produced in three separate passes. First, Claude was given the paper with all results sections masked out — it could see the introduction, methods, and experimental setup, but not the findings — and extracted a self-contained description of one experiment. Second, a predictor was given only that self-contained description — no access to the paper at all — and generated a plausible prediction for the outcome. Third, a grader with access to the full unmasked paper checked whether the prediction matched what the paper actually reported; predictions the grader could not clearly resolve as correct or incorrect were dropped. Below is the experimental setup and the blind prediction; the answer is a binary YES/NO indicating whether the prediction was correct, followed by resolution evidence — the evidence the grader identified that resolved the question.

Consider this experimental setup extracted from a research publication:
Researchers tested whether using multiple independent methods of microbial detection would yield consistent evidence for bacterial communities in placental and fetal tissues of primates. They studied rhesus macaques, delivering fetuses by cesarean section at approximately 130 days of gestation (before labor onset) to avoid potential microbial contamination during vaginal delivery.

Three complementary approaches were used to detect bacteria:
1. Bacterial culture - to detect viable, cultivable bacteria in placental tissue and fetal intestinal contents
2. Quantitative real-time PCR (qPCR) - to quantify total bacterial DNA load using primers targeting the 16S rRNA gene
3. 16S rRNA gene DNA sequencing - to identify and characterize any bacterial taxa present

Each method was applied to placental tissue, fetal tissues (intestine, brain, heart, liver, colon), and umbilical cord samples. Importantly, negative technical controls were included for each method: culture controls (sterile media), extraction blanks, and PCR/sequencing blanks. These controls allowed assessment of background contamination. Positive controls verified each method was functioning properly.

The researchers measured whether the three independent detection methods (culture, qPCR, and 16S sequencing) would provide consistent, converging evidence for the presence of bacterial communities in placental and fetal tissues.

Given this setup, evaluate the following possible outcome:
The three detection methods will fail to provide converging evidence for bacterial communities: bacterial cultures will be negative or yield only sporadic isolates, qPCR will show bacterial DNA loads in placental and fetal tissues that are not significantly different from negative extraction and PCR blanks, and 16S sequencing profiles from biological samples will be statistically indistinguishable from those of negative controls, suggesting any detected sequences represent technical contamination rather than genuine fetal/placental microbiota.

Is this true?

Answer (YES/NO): YES